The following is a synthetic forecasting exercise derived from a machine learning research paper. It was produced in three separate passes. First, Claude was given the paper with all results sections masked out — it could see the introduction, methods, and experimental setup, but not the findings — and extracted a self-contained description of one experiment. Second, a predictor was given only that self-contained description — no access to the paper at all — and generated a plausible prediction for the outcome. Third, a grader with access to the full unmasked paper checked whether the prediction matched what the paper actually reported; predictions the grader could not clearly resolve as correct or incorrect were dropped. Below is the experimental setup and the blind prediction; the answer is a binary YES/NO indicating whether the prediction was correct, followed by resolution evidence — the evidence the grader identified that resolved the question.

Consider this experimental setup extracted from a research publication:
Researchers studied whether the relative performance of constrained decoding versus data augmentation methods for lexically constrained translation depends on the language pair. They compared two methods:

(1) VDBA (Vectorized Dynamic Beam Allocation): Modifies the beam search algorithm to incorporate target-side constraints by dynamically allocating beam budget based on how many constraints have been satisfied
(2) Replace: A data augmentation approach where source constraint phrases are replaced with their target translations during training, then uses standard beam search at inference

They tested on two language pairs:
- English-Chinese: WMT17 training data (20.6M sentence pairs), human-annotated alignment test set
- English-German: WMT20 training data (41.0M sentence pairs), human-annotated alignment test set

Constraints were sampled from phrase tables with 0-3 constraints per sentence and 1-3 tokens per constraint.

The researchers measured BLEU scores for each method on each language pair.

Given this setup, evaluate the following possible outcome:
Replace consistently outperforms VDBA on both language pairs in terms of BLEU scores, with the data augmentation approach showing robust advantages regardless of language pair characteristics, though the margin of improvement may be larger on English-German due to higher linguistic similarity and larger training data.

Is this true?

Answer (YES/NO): YES